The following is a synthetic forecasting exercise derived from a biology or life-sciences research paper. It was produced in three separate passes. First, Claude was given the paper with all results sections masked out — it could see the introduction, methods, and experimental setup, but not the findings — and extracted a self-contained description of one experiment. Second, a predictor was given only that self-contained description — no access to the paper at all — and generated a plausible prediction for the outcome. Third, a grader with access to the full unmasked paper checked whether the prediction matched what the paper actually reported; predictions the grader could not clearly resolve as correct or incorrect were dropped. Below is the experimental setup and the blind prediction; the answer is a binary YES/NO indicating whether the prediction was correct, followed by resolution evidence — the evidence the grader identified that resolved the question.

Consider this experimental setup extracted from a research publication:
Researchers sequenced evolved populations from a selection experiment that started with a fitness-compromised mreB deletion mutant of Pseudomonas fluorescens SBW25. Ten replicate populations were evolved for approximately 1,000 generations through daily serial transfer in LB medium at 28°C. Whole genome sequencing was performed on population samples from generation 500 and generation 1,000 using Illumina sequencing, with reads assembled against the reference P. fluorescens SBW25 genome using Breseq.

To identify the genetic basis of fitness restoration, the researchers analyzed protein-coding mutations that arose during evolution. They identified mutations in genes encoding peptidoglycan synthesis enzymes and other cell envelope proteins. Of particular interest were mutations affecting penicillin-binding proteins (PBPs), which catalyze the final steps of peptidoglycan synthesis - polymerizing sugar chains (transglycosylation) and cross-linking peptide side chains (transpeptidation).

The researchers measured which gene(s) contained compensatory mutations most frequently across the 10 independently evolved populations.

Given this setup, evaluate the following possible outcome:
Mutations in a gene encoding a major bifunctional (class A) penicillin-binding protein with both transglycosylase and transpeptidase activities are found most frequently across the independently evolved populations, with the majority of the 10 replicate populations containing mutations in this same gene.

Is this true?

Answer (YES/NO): YES